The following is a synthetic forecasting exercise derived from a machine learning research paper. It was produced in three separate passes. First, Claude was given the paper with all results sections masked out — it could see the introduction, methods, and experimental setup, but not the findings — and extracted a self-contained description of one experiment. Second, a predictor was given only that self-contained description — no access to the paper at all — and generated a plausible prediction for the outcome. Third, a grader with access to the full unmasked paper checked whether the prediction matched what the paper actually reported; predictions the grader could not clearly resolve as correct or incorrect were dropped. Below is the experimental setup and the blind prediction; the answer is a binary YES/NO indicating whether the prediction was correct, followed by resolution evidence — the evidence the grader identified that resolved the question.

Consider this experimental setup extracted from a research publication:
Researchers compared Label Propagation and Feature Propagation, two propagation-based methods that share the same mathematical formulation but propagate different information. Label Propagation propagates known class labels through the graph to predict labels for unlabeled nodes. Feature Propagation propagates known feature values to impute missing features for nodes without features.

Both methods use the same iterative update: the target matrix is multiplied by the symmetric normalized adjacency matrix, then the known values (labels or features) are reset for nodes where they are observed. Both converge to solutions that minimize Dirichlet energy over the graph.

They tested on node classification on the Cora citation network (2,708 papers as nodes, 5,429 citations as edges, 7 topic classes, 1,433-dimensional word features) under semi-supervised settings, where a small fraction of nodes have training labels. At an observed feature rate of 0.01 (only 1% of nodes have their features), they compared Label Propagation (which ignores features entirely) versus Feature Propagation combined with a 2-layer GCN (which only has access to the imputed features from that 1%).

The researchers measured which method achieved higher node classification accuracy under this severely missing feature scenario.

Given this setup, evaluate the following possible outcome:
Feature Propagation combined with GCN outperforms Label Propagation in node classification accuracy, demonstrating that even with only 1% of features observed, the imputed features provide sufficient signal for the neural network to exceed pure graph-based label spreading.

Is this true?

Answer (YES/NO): NO